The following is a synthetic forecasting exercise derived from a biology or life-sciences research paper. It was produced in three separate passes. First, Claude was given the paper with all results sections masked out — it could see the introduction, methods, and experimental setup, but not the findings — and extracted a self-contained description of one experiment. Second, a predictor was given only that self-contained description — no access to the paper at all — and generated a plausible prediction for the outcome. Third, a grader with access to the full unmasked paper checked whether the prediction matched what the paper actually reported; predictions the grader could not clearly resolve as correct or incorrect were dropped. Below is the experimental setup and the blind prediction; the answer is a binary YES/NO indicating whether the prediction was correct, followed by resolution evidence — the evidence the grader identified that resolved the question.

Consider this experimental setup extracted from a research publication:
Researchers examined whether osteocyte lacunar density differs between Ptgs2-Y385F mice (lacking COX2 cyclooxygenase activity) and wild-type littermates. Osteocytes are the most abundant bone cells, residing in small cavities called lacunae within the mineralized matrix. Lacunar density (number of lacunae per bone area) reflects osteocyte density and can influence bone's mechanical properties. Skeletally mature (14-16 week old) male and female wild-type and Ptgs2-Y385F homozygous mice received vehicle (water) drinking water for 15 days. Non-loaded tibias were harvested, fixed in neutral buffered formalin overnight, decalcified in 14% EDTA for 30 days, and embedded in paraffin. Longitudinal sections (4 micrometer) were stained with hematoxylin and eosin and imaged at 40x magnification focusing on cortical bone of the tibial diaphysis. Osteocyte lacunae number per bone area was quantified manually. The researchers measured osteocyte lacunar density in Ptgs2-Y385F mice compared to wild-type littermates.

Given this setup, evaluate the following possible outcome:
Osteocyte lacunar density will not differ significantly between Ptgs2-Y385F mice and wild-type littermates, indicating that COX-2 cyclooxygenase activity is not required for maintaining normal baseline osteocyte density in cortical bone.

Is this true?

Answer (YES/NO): YES